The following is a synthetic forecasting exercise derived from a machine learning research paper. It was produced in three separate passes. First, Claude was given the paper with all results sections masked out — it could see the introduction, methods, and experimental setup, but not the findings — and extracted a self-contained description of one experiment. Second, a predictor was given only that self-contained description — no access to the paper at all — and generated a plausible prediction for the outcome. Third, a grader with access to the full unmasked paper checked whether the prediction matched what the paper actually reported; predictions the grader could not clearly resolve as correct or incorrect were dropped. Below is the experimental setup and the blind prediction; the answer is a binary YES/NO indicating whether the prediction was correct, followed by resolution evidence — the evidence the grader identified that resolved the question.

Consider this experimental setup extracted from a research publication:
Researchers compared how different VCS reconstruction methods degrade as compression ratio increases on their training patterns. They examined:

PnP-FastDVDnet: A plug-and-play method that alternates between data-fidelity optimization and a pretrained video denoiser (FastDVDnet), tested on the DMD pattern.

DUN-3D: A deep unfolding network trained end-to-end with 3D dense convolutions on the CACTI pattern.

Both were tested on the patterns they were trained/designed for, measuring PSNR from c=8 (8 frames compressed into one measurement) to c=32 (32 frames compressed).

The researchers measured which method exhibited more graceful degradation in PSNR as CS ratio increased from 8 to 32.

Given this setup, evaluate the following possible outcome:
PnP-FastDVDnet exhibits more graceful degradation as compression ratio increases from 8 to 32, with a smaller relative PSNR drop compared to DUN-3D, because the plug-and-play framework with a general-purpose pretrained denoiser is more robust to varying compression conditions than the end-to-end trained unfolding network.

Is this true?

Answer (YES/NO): YES